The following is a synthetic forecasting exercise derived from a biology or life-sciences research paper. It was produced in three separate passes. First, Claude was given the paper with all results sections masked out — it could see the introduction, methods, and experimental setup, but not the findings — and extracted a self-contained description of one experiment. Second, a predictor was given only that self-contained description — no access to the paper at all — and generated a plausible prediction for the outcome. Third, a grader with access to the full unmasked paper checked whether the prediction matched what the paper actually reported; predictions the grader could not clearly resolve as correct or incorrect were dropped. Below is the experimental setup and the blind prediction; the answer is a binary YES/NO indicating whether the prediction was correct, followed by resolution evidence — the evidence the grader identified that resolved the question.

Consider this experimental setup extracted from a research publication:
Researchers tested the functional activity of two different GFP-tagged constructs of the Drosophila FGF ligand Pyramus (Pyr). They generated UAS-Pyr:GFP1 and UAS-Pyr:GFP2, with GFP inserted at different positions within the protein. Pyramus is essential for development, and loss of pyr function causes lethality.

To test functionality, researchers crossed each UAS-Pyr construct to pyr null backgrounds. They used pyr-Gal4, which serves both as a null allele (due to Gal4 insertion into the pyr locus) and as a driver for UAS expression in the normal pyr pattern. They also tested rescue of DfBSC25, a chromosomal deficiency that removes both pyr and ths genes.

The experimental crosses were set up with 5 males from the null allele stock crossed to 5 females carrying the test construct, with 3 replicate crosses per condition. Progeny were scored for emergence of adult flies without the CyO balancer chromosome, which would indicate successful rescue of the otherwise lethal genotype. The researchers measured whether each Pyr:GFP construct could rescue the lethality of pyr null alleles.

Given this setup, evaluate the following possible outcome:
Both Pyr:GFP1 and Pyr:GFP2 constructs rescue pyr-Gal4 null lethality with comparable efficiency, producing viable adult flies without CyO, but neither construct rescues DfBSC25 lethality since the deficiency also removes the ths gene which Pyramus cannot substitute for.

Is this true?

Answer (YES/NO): NO